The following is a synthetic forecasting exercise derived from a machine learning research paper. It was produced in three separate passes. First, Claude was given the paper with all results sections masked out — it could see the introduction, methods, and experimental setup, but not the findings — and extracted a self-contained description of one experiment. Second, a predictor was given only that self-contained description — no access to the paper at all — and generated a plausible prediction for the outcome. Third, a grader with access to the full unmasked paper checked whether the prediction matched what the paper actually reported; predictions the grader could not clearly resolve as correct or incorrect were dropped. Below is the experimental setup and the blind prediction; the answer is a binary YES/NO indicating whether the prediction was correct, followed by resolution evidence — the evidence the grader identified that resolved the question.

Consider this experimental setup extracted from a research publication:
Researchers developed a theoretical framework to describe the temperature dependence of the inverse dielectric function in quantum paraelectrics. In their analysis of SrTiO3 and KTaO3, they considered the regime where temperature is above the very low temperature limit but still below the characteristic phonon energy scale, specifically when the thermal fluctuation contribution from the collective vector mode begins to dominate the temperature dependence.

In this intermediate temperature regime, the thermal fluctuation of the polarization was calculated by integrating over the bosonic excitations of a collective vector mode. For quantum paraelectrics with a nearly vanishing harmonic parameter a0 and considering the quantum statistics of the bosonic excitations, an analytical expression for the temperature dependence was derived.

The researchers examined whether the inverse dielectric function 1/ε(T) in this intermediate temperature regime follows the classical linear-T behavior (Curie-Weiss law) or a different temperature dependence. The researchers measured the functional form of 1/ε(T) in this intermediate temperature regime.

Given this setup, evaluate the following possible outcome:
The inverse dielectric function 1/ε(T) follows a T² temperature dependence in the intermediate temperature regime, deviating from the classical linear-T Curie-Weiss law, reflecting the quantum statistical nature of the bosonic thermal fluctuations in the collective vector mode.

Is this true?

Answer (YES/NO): YES